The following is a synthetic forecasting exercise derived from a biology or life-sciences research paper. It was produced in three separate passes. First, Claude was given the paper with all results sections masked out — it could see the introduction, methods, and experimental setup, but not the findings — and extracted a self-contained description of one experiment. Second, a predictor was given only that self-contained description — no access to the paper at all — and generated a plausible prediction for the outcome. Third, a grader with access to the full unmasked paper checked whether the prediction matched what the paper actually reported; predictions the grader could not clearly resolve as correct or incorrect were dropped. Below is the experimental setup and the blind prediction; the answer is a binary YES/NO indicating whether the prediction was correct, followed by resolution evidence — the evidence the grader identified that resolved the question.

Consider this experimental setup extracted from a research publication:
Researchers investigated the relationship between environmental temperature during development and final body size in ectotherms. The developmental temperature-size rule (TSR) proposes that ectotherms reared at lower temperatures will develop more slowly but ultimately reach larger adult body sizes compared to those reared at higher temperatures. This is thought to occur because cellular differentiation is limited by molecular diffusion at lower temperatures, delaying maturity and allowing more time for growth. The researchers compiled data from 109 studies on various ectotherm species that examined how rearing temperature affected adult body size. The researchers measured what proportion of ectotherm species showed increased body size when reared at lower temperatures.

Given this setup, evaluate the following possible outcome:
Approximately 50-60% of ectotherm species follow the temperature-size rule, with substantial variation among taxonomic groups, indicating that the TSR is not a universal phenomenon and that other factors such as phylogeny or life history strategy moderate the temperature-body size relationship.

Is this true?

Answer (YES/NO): NO